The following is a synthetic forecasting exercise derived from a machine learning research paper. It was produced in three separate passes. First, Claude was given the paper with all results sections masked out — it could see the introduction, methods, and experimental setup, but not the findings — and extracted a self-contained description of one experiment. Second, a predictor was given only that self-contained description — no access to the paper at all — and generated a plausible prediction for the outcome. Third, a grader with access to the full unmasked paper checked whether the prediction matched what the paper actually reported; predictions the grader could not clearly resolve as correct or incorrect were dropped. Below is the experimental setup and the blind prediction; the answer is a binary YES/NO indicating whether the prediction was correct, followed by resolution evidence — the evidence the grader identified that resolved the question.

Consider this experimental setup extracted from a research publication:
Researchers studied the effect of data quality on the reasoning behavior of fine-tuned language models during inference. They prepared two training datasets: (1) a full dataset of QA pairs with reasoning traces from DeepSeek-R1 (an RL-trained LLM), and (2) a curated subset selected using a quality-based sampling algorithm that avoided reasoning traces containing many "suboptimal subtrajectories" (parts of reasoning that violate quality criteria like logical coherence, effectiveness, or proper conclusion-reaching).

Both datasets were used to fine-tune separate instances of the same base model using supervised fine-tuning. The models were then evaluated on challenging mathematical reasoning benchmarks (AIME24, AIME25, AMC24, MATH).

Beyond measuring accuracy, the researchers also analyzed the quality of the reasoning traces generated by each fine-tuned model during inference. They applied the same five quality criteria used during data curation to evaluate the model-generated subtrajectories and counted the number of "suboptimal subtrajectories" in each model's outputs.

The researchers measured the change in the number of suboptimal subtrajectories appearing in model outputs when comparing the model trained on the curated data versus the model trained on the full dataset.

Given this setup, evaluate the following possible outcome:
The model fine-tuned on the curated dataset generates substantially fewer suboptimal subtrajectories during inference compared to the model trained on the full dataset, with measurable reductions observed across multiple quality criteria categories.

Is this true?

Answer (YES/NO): NO